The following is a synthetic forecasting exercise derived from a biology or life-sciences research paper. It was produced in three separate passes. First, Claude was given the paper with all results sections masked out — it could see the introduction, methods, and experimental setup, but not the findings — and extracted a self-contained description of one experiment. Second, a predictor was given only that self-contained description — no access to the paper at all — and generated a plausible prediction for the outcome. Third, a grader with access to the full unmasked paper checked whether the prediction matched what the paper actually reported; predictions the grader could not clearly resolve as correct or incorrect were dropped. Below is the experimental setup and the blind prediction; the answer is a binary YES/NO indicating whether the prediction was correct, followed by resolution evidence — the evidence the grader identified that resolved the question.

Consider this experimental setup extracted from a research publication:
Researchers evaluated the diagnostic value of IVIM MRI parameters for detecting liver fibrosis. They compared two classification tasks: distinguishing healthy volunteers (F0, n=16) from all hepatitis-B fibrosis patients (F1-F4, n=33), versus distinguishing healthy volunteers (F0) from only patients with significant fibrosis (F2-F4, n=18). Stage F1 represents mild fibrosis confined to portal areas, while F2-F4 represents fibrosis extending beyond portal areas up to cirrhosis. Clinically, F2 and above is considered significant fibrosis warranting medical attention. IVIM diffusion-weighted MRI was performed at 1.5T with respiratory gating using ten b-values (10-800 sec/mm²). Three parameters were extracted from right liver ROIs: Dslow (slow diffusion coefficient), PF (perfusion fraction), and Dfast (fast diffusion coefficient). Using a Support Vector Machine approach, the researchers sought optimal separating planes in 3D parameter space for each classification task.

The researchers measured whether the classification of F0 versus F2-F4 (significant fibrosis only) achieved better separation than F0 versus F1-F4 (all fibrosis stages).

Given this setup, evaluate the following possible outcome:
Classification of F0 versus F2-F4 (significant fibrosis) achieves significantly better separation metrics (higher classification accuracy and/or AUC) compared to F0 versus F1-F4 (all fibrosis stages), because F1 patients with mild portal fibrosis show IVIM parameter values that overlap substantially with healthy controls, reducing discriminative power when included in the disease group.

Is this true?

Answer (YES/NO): YES